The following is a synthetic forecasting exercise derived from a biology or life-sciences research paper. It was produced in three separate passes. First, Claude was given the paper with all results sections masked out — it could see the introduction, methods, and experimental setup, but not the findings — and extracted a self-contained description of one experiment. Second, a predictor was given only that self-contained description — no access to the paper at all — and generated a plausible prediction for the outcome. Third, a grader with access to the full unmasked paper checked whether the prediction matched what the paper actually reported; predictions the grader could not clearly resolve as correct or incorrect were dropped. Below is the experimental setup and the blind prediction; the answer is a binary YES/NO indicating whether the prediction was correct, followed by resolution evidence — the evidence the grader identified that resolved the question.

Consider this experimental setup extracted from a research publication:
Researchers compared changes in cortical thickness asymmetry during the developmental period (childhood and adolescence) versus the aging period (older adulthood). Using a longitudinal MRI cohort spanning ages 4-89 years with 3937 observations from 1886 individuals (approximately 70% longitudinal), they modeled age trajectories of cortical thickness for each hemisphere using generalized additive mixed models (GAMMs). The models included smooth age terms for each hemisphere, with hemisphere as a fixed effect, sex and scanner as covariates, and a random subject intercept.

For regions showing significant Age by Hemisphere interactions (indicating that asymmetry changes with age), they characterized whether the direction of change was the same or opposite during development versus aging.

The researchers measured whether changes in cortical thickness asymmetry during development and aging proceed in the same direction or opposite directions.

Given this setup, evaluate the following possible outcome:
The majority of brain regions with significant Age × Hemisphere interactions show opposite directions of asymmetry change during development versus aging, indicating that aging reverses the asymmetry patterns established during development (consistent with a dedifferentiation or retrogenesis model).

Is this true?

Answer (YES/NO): YES